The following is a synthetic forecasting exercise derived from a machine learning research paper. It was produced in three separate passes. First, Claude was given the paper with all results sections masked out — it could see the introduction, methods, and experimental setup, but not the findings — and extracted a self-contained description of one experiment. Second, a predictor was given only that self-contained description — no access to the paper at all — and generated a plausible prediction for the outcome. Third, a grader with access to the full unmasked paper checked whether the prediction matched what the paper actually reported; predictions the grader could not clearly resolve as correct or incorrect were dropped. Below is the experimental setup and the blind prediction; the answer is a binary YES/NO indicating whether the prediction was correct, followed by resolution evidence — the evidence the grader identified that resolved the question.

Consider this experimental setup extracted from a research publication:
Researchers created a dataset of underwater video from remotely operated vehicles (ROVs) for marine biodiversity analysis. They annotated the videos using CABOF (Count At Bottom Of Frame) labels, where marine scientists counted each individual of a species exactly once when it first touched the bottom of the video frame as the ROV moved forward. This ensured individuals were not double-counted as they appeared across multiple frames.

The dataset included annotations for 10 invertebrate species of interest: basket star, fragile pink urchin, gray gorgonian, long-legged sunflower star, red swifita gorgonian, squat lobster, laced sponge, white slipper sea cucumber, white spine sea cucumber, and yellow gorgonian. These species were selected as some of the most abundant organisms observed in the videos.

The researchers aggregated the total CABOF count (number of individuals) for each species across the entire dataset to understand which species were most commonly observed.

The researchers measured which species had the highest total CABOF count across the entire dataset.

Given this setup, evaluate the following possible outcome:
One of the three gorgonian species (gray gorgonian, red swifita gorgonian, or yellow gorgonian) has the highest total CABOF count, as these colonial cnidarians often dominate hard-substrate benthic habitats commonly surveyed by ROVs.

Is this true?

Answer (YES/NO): NO